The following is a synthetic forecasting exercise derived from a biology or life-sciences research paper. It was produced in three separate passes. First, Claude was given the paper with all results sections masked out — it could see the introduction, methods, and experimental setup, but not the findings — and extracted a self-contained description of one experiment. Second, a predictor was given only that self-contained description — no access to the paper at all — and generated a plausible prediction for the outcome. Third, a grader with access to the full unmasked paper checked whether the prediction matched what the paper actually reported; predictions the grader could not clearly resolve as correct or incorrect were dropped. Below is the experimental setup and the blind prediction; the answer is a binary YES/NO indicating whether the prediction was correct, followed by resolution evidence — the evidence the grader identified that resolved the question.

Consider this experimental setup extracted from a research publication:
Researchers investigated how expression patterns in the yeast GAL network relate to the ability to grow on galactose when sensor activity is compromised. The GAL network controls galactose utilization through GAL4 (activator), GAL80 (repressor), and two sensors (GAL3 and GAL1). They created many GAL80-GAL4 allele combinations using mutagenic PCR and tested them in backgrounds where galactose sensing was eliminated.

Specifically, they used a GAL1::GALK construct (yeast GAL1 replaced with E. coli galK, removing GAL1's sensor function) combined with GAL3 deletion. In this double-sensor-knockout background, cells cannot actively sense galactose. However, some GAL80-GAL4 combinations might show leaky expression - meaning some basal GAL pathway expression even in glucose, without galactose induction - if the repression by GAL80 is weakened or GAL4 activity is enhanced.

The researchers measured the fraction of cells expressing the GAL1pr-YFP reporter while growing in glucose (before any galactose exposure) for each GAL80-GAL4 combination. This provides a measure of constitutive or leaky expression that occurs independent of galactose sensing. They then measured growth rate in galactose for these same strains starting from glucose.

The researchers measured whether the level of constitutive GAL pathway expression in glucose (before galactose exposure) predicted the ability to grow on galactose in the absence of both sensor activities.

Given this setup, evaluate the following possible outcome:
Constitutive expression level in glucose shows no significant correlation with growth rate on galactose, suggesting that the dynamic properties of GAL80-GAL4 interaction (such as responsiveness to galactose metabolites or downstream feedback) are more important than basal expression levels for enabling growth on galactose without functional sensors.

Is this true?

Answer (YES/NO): NO